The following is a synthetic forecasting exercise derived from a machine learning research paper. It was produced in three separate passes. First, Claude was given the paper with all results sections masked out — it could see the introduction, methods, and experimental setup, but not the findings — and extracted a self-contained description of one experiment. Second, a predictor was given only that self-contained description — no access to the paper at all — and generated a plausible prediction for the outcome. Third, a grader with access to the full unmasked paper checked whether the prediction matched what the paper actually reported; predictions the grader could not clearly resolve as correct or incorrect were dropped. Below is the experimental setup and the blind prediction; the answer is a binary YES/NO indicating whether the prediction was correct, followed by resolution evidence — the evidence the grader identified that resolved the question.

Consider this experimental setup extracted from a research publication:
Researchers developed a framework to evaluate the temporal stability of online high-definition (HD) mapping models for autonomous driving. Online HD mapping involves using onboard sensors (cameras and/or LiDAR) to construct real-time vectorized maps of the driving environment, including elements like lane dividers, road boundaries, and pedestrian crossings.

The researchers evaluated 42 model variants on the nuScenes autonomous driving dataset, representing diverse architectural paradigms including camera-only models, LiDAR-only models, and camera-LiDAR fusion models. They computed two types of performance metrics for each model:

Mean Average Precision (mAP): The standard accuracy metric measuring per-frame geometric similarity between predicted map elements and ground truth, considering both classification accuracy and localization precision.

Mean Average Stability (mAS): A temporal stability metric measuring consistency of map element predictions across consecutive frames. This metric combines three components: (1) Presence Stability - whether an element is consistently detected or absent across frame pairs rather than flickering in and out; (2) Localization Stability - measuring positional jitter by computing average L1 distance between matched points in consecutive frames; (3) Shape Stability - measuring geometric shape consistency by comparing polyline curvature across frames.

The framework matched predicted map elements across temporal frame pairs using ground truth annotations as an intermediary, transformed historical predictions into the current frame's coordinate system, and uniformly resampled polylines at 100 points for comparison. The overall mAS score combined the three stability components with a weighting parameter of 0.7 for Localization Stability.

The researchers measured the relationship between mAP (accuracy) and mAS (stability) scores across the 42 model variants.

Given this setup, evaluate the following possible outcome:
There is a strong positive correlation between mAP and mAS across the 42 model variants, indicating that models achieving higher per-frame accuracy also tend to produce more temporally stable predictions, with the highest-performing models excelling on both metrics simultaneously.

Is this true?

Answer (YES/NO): NO